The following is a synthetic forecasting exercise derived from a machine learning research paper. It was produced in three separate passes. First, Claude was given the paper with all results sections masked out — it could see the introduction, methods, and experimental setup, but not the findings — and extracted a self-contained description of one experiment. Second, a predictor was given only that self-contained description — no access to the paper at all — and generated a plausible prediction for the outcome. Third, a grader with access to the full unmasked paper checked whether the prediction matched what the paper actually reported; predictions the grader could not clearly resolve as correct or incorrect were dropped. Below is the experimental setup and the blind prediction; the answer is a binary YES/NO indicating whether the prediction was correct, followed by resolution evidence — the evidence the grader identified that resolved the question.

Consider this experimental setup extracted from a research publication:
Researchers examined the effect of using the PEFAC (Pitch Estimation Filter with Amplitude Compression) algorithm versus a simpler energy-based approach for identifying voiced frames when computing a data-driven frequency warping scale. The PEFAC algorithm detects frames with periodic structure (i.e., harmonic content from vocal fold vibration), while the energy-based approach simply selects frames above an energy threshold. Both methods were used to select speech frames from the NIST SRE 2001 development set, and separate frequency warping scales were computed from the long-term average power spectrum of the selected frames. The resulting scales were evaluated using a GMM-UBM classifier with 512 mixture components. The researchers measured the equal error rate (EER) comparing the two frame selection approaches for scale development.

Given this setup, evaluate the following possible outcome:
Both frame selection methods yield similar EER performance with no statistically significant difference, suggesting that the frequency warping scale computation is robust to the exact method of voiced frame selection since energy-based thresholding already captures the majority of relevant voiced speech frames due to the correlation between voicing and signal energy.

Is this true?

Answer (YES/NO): NO